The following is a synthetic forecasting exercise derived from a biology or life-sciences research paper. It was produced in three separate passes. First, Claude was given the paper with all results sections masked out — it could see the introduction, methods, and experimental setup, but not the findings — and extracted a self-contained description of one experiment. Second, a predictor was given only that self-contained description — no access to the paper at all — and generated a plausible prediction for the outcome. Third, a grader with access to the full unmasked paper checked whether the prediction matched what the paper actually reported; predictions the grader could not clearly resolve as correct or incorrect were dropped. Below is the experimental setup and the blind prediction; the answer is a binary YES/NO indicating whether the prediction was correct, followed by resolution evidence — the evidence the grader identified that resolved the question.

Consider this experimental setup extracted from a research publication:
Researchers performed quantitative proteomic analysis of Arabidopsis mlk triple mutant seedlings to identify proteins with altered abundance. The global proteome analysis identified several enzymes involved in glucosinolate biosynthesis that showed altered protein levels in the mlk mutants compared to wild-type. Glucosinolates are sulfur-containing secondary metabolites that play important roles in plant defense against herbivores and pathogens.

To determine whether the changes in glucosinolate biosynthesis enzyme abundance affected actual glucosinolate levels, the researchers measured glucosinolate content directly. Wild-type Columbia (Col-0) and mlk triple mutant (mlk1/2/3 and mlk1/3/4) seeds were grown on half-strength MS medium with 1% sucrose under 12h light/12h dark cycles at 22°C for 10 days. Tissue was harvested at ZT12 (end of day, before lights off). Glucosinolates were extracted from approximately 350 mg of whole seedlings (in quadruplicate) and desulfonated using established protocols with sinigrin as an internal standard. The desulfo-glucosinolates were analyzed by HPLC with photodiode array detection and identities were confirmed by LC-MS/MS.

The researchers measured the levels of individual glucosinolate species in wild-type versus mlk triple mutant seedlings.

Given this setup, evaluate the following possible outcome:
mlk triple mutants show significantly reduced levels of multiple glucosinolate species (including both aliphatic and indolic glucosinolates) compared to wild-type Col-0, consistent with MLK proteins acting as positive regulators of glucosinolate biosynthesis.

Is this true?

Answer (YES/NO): NO